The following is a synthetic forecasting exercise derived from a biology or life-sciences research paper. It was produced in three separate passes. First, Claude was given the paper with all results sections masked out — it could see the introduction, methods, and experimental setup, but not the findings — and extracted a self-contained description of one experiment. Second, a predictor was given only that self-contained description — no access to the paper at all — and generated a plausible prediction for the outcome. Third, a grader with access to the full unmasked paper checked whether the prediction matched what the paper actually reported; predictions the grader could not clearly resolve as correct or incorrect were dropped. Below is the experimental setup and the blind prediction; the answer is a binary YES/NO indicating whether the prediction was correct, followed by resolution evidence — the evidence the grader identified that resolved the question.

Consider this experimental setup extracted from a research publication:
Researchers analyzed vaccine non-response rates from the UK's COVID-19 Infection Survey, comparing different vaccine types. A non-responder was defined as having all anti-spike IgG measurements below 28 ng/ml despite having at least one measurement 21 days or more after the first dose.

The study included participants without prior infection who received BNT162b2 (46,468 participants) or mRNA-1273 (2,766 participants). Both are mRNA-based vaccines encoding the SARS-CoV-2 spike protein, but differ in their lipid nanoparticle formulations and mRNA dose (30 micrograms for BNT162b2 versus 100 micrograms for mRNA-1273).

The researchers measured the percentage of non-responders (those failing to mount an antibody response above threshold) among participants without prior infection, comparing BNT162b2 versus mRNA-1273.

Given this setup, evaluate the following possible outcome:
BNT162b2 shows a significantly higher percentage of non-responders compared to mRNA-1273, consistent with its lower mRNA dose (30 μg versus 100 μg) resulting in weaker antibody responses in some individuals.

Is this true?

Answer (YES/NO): YES